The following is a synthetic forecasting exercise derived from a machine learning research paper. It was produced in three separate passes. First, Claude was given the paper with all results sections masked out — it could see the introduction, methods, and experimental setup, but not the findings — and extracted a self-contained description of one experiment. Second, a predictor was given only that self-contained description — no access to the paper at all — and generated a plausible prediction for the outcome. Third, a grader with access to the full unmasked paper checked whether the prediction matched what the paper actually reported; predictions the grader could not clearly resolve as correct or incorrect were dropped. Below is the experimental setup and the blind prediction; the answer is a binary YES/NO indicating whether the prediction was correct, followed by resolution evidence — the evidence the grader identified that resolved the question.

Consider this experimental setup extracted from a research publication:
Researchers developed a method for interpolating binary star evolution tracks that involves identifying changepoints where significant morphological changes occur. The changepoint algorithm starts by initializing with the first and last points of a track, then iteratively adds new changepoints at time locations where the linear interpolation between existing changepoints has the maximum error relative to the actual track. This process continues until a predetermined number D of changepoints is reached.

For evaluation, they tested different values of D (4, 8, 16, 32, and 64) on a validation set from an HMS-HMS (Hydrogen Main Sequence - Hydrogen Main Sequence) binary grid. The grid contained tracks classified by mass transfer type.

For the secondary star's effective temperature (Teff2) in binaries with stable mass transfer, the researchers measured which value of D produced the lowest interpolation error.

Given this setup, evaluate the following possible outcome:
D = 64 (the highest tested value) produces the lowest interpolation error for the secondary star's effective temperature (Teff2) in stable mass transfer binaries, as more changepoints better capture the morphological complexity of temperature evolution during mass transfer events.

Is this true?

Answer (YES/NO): YES